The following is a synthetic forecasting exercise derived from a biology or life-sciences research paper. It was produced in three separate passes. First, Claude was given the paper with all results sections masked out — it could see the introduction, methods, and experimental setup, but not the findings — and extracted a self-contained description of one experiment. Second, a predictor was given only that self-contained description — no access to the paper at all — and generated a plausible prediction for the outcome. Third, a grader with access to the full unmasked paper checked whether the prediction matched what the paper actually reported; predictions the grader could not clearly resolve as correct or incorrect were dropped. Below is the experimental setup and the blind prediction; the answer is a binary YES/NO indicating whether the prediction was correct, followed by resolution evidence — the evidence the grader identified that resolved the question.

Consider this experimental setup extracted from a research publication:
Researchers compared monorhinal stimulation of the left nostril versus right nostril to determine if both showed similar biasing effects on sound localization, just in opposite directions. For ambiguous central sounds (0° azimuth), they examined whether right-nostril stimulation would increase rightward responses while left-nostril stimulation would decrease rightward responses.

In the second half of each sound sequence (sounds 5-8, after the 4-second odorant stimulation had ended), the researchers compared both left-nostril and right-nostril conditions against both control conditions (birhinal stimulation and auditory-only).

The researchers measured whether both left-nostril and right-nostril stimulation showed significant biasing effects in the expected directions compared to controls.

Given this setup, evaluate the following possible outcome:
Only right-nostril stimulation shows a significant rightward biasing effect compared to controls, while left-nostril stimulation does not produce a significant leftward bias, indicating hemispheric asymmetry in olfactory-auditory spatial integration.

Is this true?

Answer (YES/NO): NO